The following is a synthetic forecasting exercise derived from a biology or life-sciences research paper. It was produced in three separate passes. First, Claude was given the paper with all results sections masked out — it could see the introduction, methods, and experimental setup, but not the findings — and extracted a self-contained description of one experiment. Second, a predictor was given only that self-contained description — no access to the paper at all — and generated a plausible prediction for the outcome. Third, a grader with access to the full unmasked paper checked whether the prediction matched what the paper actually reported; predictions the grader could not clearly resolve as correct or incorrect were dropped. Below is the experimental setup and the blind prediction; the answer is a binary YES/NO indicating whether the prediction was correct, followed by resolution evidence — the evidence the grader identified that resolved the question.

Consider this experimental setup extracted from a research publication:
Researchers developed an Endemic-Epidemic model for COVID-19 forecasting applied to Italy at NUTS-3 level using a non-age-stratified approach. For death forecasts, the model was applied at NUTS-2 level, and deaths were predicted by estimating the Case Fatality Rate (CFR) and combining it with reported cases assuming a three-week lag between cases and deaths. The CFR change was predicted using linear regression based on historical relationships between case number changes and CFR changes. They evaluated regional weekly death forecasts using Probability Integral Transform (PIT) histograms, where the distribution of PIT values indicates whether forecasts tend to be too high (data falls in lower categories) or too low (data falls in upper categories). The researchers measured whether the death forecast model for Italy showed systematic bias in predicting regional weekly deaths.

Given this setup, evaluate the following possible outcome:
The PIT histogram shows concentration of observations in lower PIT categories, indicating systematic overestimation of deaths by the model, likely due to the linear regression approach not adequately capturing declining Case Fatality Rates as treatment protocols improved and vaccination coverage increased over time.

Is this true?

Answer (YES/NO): NO